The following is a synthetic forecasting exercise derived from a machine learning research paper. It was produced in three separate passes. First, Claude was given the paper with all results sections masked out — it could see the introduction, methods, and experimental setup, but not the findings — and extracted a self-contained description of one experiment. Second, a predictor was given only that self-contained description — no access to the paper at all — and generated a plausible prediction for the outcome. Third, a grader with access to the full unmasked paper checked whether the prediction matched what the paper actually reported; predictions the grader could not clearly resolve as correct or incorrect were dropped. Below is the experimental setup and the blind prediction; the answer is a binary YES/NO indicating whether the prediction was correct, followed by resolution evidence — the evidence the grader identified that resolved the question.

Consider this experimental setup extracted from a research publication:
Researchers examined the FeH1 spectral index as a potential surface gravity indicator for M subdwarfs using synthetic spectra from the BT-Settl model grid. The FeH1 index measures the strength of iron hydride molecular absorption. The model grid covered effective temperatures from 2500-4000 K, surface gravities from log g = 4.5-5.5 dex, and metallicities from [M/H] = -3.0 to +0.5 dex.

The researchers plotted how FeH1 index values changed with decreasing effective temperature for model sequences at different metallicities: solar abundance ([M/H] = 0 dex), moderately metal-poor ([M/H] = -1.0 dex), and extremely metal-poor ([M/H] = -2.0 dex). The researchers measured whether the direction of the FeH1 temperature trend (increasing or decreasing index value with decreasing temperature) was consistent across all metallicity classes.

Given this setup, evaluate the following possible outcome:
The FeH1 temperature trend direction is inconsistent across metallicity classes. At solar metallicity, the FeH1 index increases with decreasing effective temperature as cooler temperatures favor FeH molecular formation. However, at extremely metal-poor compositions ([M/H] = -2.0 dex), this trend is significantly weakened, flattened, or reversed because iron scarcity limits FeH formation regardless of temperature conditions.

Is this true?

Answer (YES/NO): NO